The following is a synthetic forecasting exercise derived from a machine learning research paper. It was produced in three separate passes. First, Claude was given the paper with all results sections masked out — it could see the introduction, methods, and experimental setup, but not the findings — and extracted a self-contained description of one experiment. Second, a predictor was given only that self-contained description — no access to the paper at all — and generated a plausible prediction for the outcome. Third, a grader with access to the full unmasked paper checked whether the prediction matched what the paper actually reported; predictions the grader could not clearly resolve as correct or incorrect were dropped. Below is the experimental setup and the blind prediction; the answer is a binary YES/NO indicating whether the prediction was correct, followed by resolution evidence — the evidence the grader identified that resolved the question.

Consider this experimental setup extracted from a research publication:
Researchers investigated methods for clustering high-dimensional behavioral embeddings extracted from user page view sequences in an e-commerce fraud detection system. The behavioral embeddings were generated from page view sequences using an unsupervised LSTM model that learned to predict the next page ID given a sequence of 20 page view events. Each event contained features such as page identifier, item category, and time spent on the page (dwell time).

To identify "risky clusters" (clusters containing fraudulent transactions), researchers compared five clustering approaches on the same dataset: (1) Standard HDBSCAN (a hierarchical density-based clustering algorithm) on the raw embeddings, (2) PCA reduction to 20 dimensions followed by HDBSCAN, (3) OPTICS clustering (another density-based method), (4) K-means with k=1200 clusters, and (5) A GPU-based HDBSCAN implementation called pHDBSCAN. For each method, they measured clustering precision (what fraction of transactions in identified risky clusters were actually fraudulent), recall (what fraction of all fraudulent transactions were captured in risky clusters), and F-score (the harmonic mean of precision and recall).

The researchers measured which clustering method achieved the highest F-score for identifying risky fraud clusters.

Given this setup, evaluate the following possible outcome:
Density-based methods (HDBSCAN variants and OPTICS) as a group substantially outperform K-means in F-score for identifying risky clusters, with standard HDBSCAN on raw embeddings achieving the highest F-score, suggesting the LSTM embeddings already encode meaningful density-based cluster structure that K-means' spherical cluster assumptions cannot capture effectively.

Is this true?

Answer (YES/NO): NO